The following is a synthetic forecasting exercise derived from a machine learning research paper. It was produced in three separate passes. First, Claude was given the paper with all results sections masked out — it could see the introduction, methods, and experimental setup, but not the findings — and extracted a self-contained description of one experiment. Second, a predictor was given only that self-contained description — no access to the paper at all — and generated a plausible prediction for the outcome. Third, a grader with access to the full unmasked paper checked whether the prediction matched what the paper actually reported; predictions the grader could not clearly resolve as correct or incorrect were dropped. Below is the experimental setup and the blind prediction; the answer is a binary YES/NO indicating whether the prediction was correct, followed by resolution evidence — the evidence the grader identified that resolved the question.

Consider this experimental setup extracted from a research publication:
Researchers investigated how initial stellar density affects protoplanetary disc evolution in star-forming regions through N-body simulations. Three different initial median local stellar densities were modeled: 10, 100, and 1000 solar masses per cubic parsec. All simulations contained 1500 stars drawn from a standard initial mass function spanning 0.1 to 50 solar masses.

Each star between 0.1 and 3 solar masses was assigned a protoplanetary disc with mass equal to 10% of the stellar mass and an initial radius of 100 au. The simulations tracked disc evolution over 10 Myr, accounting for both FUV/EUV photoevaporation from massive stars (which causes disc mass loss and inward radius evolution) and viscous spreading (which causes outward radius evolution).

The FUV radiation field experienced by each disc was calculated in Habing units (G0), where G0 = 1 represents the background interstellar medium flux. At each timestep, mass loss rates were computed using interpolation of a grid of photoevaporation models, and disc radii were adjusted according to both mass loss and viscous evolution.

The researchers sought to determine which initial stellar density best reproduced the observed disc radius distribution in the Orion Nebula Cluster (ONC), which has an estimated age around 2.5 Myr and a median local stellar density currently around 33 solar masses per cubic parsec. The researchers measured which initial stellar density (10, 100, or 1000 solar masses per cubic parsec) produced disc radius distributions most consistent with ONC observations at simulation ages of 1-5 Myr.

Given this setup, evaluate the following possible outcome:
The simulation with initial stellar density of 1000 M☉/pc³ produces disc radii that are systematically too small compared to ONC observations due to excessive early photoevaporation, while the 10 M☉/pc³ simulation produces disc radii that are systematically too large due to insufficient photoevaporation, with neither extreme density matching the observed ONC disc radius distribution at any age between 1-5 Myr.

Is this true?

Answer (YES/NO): NO